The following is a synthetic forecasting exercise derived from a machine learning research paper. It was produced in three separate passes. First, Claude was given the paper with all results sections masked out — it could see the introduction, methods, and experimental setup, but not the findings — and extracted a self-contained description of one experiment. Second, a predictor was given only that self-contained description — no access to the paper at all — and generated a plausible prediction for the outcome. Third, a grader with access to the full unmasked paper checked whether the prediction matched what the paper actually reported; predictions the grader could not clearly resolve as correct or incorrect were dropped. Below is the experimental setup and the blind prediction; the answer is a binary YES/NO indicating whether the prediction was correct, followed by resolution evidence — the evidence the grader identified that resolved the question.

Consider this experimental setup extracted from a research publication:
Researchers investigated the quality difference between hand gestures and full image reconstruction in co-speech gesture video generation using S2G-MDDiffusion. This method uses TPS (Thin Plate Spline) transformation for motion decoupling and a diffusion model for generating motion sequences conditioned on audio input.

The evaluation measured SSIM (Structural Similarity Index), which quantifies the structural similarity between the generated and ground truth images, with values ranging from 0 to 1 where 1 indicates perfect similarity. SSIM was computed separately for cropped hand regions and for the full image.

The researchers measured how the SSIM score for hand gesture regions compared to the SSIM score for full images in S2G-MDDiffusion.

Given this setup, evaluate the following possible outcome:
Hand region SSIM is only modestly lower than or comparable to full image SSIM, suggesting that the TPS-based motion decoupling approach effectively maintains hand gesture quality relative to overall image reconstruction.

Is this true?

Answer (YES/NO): NO